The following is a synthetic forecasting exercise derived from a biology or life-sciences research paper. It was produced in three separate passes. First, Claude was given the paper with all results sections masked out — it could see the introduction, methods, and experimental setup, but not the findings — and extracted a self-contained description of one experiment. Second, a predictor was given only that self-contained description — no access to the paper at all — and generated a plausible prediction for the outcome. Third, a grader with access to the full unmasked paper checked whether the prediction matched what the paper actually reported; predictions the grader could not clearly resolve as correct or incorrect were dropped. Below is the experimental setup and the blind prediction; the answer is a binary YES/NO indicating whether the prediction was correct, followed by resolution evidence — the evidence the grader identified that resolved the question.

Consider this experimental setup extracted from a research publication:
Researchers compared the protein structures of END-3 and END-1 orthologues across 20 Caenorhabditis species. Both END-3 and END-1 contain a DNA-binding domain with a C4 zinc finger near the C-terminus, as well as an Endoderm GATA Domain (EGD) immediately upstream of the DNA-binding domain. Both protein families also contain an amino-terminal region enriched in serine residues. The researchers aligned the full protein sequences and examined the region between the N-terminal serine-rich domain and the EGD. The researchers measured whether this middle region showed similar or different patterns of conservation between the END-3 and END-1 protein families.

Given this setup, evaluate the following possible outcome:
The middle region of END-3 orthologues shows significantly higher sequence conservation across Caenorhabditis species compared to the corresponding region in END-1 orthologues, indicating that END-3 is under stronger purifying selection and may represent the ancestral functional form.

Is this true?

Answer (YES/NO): NO